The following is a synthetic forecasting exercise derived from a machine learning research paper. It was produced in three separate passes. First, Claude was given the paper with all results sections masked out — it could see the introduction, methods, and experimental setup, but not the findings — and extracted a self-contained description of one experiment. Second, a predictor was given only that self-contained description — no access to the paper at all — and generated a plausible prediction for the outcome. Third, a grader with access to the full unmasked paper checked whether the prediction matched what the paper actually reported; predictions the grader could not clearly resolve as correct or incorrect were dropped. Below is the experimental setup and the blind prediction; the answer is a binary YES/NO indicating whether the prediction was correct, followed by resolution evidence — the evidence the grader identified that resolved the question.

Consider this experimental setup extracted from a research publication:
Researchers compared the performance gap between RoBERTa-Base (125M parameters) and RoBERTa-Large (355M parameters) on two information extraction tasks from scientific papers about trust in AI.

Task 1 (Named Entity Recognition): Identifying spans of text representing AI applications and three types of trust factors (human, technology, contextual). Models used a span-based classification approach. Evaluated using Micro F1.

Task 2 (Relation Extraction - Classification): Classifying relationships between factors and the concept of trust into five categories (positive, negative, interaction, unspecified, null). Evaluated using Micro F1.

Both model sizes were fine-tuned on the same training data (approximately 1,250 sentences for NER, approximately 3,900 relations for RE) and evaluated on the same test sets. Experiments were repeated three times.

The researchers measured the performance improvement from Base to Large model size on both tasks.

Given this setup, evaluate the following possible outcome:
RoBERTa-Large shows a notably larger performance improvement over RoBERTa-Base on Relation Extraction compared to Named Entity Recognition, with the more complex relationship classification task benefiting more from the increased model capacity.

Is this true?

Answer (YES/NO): YES